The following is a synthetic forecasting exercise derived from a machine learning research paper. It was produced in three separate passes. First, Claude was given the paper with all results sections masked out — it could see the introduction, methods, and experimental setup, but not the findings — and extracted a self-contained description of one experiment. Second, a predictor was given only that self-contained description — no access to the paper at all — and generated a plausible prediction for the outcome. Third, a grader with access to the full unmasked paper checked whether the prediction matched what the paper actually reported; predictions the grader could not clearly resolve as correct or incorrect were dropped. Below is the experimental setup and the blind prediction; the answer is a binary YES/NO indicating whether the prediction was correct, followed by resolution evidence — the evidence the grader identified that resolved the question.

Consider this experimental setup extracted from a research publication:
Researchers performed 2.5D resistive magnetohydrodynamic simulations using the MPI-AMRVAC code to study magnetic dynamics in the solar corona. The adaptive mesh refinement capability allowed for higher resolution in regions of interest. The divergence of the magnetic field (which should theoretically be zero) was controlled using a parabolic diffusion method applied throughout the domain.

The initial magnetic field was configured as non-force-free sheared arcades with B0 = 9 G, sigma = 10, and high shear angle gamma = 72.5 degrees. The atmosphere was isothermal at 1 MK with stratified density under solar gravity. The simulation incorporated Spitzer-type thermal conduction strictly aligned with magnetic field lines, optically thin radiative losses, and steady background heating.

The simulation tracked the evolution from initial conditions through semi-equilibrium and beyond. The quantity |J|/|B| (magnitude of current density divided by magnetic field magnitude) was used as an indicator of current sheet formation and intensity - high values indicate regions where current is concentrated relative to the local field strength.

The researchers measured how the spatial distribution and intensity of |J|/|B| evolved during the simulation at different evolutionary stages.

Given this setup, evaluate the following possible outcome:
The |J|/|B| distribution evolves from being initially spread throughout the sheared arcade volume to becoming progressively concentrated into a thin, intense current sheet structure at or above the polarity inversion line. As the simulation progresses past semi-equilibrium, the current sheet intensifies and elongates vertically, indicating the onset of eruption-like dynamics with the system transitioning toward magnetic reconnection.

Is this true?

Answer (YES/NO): YES